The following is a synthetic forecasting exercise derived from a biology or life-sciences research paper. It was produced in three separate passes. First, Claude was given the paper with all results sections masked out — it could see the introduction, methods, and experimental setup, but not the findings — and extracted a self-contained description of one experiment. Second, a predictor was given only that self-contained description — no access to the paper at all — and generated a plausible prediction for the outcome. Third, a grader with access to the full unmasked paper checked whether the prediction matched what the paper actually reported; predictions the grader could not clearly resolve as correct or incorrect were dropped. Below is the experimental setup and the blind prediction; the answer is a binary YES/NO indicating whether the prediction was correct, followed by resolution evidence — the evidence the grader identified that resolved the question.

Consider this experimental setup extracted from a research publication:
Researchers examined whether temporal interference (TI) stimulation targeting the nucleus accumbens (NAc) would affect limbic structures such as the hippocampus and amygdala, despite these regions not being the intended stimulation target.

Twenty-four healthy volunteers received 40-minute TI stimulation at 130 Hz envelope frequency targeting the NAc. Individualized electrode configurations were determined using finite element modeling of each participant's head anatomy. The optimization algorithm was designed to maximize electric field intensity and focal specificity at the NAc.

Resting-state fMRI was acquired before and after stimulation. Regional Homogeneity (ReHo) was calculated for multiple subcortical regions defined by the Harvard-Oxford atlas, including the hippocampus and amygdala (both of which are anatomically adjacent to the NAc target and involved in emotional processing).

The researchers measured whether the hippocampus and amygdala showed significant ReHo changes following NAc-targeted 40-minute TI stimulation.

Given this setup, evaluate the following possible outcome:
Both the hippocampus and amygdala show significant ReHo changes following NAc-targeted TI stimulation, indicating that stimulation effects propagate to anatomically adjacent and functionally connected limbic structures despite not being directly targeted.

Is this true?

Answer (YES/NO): NO